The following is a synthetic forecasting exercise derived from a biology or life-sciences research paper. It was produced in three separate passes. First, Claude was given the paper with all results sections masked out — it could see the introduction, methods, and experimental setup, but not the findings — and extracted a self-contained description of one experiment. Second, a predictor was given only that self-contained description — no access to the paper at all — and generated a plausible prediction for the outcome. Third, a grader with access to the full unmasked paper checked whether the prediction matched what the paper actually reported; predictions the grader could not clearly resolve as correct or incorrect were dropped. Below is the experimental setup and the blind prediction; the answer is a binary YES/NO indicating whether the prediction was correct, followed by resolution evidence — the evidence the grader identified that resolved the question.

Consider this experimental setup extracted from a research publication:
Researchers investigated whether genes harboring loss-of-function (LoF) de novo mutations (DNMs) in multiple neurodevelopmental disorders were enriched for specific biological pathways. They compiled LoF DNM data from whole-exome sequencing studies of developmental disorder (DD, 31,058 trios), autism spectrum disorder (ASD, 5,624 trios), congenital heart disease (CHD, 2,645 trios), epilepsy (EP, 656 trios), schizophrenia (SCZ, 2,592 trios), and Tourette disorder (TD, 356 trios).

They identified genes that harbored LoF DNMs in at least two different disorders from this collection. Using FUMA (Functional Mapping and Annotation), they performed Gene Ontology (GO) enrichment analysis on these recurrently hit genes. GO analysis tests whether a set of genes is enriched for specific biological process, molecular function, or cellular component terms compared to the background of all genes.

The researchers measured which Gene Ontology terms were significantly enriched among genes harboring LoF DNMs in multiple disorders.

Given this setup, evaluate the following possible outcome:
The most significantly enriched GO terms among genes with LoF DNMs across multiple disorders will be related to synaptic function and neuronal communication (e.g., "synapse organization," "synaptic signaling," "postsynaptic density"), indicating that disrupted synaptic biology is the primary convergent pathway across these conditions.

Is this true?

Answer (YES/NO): NO